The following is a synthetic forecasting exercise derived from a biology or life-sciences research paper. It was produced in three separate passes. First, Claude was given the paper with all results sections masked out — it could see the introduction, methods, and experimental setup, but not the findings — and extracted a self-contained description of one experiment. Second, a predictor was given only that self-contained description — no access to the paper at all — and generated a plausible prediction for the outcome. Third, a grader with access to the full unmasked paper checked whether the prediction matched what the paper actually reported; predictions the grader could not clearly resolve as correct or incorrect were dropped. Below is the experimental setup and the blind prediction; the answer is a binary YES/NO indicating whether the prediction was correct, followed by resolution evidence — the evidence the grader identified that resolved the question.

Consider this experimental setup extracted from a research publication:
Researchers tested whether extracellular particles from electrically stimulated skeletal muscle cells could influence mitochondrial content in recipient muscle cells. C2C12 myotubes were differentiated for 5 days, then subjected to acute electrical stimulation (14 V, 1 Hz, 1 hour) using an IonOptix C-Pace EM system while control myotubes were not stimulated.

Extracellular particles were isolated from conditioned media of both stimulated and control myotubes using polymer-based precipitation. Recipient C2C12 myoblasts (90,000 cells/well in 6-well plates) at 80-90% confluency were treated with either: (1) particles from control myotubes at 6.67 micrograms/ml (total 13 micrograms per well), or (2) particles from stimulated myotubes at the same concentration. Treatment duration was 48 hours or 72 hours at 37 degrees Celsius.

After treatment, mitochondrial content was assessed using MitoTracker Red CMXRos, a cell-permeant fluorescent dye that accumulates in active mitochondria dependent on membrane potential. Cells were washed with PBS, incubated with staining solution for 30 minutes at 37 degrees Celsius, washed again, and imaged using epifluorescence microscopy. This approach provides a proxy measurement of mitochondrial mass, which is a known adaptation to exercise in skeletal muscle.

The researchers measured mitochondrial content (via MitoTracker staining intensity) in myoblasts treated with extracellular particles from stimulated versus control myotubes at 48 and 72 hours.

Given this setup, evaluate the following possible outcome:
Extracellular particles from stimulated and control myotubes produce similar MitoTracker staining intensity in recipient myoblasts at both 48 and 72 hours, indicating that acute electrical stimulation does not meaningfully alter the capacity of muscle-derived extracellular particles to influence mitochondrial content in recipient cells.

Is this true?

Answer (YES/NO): YES